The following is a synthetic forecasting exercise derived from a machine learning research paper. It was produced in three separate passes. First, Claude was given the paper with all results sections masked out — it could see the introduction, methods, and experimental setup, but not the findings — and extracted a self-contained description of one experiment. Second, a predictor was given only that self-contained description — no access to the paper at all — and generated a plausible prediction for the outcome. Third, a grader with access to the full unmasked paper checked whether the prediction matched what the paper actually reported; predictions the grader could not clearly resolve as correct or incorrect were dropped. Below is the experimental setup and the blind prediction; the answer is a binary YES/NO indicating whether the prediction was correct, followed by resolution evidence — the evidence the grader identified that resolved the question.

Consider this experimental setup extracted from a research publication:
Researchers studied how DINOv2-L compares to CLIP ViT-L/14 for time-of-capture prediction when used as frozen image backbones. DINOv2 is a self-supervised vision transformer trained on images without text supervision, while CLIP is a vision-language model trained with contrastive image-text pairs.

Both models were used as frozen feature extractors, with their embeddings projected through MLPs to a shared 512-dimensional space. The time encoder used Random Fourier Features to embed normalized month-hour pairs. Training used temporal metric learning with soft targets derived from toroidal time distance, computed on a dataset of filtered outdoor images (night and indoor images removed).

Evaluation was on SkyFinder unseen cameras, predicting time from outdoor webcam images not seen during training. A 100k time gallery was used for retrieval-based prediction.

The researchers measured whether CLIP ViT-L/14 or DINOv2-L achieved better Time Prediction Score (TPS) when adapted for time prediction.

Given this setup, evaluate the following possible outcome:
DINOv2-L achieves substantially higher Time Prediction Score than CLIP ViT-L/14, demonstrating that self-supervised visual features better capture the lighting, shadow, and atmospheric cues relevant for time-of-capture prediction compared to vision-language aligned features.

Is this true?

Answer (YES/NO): NO